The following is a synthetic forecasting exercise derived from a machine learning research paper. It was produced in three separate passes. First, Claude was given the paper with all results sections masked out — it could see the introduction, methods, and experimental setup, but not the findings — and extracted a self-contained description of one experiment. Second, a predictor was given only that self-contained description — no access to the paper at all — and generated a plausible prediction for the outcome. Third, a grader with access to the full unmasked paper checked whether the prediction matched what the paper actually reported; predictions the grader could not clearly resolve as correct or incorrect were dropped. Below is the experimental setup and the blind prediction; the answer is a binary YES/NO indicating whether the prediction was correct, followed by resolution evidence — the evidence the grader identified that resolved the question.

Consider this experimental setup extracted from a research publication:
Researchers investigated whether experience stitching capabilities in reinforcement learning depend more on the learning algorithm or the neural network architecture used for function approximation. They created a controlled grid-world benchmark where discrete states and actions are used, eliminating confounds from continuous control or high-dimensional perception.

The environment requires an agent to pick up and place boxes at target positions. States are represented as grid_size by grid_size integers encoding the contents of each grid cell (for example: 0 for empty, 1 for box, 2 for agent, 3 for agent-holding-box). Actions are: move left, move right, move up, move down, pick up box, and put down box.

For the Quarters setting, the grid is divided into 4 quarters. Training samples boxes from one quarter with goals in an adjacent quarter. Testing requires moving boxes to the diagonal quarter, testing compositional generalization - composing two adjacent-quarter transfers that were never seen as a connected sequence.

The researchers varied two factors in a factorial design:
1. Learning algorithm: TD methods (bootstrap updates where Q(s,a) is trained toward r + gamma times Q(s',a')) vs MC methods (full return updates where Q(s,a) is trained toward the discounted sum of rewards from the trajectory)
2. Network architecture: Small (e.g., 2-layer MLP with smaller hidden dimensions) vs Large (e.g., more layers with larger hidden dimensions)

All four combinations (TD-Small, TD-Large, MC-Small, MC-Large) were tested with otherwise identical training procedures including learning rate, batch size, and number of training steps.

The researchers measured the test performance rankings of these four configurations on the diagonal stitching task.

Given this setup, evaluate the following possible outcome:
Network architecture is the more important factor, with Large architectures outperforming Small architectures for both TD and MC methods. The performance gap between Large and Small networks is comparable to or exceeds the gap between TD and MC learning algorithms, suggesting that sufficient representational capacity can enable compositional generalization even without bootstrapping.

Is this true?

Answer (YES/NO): YES